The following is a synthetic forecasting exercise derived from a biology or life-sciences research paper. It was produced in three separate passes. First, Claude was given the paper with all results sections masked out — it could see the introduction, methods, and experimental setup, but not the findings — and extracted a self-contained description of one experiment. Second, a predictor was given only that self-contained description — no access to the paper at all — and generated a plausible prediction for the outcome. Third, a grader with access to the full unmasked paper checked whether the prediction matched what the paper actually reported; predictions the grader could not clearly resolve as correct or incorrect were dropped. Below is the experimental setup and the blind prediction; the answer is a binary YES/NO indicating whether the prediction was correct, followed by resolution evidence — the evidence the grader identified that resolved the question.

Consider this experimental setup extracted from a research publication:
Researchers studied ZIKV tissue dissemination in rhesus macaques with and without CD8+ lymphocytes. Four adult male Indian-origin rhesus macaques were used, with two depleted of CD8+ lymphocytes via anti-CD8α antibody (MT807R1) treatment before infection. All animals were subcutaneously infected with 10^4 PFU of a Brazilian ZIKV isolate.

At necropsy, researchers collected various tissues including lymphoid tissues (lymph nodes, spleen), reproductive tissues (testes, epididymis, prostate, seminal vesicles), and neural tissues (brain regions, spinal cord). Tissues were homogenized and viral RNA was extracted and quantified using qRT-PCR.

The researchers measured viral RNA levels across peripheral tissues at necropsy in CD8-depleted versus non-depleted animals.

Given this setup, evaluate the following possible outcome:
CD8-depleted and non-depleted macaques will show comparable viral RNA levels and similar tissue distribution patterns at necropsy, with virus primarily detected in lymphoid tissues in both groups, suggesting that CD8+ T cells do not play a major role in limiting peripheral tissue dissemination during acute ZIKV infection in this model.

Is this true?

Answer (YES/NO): NO